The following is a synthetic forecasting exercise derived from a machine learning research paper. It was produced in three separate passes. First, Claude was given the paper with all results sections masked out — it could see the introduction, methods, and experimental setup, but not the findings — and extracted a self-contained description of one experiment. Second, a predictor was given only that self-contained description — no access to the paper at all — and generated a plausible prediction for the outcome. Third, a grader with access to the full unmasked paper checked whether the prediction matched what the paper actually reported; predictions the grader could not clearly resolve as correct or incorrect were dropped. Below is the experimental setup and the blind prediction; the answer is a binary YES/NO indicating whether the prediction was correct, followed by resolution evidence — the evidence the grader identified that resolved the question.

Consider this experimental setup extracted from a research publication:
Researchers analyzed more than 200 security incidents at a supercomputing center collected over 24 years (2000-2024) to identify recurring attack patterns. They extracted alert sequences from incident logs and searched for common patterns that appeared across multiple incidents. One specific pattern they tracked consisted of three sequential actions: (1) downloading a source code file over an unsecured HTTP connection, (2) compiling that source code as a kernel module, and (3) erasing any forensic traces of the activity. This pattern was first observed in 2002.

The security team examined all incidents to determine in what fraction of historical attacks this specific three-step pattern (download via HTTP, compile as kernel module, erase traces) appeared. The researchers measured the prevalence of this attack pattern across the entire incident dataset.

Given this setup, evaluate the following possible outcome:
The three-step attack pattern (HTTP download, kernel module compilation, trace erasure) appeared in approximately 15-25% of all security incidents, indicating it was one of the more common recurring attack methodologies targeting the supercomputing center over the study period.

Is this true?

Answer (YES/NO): NO